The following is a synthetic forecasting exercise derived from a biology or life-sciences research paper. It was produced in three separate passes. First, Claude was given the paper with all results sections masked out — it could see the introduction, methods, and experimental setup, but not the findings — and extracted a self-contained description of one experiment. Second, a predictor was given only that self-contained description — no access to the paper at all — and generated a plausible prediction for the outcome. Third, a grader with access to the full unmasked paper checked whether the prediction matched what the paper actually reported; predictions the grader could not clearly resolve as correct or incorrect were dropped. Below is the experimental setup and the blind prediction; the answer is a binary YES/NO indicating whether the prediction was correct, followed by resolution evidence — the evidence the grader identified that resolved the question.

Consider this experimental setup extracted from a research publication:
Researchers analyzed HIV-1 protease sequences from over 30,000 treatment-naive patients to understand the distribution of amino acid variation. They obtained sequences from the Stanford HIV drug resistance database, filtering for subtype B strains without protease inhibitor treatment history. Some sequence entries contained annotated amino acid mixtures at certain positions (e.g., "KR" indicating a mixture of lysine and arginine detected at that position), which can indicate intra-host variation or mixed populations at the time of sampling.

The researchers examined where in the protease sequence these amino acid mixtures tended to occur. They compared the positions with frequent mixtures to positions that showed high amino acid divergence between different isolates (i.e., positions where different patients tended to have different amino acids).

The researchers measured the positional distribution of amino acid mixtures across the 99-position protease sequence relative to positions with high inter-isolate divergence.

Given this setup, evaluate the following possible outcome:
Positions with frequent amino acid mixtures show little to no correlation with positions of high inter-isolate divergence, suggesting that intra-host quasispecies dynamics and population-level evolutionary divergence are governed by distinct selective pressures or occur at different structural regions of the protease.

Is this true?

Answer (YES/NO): NO